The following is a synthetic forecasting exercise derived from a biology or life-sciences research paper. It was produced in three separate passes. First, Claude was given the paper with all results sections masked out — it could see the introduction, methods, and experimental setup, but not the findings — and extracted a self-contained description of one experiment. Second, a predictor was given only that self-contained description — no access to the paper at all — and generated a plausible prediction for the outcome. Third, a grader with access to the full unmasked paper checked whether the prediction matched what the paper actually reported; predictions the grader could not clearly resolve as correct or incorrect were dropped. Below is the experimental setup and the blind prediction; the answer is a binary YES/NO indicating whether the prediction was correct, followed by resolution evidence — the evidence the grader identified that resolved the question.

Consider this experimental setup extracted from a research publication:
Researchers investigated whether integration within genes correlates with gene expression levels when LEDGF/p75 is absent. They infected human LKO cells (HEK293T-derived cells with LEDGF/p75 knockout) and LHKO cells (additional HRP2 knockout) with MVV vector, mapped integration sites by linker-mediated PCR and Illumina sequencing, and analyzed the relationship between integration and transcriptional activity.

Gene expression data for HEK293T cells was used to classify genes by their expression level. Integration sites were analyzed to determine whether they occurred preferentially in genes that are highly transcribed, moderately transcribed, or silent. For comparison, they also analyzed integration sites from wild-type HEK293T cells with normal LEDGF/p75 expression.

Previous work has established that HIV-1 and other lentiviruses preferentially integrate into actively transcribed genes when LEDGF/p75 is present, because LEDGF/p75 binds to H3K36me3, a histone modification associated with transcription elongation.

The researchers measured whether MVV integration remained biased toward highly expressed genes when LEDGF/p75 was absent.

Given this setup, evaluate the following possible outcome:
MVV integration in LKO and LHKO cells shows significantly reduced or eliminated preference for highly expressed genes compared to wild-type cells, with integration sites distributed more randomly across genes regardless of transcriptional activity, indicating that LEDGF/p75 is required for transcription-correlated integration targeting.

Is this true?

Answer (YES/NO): YES